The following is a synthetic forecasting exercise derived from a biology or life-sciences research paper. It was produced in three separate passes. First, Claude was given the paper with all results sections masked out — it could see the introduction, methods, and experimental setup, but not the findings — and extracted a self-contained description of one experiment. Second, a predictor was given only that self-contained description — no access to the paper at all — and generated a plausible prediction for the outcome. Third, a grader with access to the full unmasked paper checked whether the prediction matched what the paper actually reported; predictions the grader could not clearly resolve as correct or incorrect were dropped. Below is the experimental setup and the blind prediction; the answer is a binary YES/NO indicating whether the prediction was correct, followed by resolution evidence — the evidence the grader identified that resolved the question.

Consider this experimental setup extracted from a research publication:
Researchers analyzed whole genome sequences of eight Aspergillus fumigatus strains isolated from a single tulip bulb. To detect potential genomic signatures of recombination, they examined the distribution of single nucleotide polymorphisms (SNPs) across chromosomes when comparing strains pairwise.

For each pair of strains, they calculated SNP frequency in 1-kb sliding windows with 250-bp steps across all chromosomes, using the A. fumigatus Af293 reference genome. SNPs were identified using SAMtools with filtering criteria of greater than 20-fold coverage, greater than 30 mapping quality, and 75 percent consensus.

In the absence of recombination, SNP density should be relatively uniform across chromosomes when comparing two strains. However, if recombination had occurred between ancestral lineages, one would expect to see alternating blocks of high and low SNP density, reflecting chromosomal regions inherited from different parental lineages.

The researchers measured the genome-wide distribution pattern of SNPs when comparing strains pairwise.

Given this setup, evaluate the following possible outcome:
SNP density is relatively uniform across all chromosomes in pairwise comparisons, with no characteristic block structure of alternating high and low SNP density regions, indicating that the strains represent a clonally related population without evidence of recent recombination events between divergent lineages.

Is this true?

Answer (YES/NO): NO